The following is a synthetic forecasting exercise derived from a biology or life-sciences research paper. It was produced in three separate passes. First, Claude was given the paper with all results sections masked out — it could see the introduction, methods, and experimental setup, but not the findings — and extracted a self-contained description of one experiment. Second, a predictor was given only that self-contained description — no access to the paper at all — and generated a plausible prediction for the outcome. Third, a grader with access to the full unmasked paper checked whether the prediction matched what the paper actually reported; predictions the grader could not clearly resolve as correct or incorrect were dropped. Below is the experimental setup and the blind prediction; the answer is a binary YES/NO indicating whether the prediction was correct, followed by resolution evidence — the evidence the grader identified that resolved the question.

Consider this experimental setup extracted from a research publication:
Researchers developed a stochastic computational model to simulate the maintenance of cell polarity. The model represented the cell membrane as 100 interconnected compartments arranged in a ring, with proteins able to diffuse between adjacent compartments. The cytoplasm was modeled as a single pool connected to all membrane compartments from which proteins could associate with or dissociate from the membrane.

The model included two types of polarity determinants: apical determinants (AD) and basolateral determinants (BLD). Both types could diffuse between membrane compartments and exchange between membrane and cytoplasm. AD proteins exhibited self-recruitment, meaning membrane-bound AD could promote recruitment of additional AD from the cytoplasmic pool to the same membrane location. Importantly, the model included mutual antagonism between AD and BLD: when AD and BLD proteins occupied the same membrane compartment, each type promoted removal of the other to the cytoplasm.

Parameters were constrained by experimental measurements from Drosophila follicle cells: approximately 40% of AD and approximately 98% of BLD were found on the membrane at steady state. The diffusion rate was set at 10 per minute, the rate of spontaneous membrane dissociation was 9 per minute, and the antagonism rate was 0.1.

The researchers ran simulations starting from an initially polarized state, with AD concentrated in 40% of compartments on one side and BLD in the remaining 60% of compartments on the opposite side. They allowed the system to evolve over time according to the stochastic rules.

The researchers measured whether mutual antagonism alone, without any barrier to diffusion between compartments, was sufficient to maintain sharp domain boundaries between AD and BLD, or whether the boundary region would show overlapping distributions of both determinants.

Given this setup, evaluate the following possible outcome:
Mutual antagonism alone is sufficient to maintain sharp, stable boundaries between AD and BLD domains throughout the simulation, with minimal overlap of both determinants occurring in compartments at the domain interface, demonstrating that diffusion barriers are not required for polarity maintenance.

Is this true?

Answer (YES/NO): NO